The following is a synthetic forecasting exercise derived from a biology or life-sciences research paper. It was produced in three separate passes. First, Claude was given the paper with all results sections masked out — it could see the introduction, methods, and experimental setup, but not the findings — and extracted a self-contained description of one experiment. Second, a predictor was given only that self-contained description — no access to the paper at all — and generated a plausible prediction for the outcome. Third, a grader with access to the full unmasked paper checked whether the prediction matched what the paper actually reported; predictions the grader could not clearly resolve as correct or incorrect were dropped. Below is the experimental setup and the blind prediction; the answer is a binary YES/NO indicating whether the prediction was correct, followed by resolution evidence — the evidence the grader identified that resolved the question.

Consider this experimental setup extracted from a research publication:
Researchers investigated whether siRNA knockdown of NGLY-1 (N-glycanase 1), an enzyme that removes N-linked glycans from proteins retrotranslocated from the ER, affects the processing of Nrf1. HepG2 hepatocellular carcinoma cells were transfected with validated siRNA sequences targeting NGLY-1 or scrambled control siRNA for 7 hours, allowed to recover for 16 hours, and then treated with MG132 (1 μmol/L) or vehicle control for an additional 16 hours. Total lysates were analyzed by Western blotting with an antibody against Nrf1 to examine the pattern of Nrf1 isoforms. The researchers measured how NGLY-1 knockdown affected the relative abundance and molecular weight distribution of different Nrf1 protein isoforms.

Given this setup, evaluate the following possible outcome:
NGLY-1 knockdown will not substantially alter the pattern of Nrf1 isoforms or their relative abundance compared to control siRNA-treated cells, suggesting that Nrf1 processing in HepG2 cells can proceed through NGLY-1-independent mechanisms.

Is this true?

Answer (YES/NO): NO